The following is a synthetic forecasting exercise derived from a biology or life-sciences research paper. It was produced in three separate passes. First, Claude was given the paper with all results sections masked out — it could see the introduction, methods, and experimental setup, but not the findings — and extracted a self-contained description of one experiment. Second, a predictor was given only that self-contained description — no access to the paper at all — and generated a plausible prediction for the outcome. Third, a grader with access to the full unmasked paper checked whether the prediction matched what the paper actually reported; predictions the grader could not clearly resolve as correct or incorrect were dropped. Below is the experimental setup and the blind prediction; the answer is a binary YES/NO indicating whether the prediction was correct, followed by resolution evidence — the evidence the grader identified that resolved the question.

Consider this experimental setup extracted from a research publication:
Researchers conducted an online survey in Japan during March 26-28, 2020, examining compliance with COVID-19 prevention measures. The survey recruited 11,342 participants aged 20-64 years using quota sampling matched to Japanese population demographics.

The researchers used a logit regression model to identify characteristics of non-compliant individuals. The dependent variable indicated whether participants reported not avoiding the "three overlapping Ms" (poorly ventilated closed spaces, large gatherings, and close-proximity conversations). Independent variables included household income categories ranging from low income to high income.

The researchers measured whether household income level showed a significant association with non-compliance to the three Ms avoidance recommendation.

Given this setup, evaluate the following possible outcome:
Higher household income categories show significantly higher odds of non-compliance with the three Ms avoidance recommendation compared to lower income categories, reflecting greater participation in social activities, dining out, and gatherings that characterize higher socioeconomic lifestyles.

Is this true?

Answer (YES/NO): NO